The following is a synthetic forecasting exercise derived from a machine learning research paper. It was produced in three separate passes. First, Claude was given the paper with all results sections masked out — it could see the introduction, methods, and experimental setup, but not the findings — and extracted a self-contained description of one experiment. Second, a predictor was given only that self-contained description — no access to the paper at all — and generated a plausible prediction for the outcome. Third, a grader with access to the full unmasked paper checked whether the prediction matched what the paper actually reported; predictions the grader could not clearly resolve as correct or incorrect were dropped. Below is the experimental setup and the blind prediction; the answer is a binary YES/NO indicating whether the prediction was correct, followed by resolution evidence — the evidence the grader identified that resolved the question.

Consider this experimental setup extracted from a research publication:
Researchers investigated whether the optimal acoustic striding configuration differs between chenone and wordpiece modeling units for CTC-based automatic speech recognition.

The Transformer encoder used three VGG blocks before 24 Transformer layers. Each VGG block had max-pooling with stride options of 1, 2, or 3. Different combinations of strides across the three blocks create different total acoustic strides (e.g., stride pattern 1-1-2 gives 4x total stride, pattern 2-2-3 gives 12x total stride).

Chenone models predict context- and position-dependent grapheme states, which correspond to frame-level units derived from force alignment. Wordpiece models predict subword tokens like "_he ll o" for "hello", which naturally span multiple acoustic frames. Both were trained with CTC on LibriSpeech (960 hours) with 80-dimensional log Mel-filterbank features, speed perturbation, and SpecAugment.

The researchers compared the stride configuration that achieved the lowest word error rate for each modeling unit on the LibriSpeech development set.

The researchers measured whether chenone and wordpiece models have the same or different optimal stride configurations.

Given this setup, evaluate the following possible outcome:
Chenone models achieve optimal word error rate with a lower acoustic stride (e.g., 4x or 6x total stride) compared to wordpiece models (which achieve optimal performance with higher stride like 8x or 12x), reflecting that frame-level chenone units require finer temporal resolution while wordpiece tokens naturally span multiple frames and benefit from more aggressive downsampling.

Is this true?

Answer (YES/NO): NO